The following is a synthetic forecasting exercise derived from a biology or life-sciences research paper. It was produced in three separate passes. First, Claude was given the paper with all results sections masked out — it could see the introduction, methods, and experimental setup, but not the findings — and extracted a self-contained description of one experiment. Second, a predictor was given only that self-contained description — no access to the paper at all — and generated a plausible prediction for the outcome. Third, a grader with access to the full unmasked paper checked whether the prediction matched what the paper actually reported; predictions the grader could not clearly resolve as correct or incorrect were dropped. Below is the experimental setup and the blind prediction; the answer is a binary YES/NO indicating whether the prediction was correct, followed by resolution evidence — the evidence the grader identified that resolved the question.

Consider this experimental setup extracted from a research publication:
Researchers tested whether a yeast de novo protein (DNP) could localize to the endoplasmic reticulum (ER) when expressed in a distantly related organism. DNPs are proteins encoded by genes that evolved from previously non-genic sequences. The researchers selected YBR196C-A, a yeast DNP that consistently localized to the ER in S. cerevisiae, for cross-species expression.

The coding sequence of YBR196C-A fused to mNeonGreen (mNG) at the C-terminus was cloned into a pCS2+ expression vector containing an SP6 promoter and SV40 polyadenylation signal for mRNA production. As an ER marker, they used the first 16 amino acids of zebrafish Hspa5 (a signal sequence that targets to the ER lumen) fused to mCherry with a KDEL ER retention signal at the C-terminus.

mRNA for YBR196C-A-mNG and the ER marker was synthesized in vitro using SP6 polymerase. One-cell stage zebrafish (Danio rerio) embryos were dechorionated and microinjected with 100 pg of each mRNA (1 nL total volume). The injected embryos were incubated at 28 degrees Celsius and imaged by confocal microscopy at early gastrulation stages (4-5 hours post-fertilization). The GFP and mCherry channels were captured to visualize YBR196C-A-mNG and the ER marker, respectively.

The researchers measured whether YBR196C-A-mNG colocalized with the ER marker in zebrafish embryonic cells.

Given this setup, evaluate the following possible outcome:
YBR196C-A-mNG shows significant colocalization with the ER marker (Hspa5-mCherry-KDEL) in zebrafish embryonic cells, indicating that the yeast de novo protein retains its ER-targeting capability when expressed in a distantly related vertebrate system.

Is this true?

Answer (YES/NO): YES